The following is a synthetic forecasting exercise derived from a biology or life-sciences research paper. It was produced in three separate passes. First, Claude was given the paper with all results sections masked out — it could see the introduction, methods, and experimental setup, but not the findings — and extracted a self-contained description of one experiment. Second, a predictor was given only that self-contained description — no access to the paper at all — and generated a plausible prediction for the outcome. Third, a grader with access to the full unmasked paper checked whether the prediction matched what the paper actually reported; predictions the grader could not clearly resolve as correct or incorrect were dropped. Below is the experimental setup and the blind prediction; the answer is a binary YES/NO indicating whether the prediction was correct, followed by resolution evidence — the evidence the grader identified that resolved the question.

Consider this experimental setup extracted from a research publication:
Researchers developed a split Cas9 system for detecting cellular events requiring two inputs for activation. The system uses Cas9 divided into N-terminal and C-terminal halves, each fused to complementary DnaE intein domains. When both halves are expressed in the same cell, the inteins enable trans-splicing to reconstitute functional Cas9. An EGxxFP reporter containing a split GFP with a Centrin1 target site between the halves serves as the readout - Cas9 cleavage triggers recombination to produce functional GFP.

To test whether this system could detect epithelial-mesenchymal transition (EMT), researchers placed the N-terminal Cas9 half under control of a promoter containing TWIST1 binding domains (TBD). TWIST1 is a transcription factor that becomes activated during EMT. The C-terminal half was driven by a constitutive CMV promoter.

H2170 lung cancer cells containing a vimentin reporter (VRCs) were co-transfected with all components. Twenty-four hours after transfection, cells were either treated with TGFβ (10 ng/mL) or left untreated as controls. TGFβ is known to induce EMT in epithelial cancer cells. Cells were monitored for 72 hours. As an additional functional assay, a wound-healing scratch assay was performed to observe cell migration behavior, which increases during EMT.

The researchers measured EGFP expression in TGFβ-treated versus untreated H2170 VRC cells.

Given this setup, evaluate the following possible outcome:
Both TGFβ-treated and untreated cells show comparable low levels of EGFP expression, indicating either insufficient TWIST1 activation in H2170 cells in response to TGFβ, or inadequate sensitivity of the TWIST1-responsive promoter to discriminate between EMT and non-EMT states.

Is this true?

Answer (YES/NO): NO